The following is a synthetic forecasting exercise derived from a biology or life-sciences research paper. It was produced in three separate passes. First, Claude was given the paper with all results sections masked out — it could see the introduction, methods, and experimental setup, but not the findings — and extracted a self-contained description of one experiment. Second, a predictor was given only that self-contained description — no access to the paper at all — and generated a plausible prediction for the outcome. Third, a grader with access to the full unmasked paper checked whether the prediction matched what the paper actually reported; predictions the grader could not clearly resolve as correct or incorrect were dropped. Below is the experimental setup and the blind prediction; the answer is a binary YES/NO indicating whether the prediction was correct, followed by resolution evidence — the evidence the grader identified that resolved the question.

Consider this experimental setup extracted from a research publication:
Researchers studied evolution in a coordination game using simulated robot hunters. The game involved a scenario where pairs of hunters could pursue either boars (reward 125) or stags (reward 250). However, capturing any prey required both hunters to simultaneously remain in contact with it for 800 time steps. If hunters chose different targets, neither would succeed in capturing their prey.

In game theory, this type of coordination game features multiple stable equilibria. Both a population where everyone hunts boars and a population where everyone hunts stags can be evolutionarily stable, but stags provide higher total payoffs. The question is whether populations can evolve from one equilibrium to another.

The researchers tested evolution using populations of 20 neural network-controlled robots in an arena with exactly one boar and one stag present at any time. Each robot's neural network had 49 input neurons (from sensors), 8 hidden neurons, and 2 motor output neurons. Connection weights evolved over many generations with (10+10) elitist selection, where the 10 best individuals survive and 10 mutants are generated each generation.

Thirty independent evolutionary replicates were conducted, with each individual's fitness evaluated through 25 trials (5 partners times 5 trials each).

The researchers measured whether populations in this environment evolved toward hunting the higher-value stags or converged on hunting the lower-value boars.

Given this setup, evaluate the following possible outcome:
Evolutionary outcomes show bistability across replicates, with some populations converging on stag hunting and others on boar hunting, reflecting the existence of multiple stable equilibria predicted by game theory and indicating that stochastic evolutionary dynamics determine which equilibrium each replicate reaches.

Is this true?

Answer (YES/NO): NO